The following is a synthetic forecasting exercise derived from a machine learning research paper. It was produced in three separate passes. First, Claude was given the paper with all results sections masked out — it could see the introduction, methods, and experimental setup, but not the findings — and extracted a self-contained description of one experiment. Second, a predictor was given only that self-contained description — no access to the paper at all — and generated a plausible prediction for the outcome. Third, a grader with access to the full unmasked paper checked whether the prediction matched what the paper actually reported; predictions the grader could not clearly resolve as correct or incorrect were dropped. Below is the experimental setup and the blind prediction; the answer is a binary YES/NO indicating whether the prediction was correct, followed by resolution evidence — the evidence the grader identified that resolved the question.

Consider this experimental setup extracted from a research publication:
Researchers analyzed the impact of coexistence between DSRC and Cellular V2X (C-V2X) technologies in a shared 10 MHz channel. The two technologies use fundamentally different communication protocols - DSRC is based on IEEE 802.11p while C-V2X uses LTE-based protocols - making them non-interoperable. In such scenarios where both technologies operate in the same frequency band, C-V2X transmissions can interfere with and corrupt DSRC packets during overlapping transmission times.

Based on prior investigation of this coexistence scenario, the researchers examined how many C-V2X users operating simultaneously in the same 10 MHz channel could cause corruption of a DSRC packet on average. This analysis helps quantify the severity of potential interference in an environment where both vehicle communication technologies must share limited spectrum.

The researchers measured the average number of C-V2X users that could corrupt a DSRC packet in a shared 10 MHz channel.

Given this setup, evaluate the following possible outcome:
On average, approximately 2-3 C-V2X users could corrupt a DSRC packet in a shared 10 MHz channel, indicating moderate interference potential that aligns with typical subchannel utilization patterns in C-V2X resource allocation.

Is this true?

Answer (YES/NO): NO